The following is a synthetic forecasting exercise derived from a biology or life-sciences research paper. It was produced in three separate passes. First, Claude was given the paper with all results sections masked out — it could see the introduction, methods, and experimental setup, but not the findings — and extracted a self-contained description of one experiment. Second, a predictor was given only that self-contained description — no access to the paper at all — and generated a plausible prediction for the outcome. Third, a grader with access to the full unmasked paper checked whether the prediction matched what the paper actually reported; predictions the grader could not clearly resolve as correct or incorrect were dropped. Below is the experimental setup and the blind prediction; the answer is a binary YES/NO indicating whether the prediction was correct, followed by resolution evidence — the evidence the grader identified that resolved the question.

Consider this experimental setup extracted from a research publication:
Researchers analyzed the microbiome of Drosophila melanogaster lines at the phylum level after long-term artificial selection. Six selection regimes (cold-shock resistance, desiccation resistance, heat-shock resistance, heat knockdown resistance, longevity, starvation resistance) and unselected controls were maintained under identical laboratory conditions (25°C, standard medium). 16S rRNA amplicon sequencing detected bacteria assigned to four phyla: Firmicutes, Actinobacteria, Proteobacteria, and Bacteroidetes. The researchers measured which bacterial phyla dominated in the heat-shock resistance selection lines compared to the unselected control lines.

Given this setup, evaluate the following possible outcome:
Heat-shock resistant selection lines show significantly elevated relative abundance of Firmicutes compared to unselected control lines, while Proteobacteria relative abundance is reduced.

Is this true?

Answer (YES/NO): NO